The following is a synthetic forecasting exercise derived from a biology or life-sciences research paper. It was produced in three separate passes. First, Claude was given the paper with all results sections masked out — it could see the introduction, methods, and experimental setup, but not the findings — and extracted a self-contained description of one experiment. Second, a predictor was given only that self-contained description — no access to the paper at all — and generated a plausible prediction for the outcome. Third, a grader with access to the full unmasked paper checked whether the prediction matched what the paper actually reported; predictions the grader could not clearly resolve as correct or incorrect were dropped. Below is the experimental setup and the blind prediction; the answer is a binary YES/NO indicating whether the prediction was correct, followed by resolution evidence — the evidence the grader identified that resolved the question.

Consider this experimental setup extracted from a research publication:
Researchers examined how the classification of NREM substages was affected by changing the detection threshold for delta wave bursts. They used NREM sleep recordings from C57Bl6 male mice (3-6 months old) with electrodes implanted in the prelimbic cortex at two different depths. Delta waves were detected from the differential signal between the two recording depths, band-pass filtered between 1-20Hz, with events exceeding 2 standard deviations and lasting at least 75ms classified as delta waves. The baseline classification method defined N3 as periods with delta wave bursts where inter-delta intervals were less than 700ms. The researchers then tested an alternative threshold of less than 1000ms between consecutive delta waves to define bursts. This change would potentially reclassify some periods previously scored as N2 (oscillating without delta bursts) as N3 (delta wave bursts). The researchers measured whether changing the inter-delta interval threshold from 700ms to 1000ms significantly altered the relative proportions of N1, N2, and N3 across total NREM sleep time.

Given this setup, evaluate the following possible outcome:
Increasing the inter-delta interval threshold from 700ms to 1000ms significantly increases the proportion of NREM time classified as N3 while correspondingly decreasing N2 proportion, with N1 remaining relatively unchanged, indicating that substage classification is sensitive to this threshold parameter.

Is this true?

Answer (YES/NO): NO